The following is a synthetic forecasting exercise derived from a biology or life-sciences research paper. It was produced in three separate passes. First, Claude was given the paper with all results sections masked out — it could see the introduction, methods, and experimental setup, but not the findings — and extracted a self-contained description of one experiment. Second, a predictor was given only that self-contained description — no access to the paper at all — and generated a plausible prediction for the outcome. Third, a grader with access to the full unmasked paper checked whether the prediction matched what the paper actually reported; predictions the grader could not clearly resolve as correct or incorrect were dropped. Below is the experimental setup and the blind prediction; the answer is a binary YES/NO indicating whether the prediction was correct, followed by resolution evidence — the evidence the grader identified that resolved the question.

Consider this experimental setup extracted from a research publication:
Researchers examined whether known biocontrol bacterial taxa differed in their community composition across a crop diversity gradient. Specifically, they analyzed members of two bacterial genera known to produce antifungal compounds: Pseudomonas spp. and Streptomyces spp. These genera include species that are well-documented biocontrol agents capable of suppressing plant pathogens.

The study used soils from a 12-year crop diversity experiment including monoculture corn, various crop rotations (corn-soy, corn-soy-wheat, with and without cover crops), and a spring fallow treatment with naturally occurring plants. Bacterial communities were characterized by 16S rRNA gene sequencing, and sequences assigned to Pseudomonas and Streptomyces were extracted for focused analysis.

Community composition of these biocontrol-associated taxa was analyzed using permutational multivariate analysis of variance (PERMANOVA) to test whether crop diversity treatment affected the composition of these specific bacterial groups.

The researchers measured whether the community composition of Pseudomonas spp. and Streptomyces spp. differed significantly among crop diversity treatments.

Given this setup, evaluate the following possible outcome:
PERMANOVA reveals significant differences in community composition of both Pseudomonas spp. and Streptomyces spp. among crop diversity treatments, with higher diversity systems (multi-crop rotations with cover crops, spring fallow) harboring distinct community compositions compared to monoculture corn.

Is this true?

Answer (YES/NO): NO